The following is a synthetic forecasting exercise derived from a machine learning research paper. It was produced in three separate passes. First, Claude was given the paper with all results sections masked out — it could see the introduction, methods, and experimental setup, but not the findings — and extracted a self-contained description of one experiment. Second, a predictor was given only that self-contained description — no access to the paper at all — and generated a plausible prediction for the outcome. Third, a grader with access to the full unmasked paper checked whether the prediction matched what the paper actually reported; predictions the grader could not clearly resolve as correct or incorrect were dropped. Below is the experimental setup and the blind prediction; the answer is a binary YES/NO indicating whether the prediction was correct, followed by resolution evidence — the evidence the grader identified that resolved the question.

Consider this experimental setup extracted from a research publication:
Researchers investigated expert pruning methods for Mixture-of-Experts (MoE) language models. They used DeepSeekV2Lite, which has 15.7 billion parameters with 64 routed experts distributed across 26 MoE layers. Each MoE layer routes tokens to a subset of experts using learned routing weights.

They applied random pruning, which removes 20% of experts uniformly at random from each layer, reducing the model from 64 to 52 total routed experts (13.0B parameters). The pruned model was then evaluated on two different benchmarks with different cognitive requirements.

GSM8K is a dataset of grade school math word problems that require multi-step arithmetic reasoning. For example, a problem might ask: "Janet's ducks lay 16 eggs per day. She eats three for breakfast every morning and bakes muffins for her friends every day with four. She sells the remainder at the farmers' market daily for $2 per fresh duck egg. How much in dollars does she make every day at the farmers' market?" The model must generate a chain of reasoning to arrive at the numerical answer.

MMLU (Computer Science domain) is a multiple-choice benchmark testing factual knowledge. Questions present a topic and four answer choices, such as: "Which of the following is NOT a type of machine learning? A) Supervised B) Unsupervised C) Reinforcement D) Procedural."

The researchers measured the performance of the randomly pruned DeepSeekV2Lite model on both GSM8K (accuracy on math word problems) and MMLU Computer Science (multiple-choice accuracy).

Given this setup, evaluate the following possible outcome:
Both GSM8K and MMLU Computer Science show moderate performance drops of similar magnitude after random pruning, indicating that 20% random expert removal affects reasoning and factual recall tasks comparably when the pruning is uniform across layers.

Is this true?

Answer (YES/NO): NO